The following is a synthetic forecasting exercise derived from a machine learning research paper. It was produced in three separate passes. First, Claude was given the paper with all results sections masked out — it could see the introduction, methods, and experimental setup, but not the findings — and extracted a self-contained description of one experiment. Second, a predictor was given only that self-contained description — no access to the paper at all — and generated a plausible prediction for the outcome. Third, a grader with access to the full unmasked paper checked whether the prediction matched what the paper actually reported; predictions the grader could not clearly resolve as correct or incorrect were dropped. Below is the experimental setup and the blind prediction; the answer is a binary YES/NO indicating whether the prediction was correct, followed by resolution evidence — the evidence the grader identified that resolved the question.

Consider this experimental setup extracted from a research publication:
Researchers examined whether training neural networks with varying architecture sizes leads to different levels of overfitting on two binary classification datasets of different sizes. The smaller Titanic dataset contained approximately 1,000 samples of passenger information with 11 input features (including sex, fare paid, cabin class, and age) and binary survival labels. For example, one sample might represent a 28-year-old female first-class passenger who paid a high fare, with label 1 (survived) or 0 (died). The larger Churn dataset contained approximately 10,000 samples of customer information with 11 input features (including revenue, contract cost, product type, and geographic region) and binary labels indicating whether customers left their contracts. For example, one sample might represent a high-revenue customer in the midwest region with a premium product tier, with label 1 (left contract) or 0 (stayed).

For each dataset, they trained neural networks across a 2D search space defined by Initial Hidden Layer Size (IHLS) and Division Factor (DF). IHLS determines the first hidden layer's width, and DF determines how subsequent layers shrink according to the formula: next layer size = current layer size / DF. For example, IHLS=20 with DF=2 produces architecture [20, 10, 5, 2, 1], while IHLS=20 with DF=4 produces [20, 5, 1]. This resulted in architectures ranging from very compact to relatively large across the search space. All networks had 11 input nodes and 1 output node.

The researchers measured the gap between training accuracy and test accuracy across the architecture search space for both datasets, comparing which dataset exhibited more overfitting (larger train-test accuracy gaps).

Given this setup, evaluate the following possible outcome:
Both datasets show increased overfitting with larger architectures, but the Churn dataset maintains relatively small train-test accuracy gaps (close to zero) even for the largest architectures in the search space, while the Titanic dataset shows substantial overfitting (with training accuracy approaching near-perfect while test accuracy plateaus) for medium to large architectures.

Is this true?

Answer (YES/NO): NO